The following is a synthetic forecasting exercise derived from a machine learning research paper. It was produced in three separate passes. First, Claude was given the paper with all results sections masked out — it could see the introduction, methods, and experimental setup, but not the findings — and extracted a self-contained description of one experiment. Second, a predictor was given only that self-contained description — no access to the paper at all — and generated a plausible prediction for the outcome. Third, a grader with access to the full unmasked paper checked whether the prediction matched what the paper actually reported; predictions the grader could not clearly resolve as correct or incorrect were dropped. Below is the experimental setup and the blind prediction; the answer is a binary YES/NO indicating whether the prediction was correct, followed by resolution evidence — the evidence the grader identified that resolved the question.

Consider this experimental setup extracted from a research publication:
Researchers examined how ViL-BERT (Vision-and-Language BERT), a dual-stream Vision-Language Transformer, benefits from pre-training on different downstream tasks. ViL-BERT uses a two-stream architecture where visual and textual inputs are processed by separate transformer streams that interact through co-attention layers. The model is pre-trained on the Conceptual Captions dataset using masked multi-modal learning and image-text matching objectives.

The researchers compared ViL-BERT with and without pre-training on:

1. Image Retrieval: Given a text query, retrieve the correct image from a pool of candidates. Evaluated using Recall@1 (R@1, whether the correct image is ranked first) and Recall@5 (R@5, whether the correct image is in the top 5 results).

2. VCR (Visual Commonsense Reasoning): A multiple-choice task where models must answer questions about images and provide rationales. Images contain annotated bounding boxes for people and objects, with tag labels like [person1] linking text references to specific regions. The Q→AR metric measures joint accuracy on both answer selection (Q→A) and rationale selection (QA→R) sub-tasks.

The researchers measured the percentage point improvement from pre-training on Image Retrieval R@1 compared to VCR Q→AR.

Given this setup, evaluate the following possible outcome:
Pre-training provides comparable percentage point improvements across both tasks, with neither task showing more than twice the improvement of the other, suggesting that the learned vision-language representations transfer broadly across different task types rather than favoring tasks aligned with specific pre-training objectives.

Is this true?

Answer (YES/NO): NO